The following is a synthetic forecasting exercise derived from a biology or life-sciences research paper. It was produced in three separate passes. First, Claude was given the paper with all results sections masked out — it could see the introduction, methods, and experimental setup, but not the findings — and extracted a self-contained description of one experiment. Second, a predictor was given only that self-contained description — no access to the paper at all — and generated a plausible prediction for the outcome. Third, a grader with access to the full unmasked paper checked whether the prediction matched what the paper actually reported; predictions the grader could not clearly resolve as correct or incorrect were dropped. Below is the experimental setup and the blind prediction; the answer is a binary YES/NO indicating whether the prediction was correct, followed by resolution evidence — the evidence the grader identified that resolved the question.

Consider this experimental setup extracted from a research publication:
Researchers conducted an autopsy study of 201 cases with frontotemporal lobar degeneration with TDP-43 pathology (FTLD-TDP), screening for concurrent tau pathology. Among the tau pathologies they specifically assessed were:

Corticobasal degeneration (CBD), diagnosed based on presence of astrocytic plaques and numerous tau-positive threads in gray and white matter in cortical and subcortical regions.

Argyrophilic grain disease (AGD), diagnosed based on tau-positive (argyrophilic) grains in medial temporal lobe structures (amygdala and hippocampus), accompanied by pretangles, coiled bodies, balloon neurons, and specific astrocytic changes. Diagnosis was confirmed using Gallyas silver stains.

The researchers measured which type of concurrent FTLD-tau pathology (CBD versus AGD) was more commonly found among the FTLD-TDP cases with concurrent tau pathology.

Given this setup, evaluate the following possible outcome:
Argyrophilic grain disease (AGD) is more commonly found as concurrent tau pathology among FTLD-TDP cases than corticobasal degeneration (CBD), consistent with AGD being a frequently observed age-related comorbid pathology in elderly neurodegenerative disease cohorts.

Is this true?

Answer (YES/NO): YES